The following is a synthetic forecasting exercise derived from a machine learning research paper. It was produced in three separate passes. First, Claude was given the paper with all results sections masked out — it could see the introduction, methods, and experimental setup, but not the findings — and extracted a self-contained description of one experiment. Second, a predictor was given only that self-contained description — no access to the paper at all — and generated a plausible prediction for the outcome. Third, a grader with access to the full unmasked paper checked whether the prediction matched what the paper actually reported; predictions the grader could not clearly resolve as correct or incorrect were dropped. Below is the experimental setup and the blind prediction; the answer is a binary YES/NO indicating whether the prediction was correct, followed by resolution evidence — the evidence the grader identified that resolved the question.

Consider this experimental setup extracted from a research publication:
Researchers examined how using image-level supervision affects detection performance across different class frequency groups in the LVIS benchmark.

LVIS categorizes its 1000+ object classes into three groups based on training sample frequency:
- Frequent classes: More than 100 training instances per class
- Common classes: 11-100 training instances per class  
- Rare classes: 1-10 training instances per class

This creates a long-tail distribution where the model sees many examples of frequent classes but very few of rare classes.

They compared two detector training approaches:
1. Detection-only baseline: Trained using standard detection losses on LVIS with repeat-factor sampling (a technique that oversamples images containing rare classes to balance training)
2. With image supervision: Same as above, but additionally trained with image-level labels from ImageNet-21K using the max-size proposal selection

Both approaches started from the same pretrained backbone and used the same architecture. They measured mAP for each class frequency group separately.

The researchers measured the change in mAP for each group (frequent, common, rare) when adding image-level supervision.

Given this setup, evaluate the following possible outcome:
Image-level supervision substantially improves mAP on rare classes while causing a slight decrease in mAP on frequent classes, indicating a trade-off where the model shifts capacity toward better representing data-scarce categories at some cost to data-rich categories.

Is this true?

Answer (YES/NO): NO